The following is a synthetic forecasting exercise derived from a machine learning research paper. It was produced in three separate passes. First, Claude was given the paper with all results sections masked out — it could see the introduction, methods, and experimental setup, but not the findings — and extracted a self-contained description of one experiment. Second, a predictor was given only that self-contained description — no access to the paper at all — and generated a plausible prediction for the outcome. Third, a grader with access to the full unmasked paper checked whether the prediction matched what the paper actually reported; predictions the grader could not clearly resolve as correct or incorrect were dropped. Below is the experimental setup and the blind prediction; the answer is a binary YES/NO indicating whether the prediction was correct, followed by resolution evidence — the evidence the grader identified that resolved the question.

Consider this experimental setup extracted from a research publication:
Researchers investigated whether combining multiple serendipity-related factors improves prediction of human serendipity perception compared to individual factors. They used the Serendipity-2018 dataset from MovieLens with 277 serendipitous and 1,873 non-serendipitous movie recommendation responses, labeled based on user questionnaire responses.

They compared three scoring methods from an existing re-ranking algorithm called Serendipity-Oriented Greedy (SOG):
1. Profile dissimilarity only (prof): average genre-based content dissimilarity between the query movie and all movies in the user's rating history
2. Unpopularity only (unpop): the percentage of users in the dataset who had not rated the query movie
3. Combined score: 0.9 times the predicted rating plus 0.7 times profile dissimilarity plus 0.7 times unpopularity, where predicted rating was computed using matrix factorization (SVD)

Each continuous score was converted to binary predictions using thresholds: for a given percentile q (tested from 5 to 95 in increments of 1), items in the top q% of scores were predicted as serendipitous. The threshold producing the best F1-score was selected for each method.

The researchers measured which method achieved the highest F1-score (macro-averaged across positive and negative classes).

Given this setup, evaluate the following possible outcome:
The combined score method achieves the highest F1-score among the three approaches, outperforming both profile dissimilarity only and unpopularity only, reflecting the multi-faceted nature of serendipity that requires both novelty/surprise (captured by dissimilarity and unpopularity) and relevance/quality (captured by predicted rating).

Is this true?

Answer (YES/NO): NO